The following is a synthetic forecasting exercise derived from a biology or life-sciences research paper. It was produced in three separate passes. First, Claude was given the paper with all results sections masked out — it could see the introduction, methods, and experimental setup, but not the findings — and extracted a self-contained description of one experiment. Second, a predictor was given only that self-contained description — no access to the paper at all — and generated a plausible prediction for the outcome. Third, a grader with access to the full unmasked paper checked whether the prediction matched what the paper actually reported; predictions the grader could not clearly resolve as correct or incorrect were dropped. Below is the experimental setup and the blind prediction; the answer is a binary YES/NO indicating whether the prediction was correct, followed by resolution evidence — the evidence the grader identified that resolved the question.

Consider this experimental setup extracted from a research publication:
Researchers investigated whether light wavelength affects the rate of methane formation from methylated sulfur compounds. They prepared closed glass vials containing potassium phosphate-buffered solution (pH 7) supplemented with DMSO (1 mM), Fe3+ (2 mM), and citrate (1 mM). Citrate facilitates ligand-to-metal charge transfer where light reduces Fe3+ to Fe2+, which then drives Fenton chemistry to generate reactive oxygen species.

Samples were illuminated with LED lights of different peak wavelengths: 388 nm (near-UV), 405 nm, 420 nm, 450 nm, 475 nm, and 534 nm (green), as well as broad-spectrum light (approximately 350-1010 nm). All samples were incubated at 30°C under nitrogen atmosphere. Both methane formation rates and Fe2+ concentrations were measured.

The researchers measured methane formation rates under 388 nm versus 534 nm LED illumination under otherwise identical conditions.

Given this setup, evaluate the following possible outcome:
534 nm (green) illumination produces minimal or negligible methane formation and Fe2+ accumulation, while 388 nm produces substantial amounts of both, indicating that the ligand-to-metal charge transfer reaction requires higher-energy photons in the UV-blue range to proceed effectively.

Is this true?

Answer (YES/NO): NO